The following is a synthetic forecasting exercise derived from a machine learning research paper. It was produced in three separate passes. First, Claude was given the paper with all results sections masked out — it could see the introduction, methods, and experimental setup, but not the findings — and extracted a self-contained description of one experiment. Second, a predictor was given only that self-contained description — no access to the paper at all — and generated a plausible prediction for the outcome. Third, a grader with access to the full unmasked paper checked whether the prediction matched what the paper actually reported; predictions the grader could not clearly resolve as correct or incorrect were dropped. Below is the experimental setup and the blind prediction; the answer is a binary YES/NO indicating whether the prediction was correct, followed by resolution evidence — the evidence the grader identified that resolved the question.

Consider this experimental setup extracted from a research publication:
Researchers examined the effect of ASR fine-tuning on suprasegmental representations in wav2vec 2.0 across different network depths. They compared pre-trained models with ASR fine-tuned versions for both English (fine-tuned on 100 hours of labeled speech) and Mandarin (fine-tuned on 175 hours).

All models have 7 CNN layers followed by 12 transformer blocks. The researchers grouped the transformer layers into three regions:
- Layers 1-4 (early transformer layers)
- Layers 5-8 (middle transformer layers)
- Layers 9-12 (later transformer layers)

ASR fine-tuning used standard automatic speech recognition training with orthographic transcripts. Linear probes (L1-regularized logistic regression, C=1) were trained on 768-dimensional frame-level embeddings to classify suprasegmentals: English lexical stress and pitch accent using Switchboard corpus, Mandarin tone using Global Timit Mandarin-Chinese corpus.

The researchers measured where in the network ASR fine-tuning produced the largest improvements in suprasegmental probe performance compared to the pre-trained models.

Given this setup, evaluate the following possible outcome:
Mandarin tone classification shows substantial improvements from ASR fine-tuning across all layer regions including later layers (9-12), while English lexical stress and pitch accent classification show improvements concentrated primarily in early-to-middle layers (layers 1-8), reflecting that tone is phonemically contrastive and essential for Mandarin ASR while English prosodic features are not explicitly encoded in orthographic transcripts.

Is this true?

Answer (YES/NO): NO